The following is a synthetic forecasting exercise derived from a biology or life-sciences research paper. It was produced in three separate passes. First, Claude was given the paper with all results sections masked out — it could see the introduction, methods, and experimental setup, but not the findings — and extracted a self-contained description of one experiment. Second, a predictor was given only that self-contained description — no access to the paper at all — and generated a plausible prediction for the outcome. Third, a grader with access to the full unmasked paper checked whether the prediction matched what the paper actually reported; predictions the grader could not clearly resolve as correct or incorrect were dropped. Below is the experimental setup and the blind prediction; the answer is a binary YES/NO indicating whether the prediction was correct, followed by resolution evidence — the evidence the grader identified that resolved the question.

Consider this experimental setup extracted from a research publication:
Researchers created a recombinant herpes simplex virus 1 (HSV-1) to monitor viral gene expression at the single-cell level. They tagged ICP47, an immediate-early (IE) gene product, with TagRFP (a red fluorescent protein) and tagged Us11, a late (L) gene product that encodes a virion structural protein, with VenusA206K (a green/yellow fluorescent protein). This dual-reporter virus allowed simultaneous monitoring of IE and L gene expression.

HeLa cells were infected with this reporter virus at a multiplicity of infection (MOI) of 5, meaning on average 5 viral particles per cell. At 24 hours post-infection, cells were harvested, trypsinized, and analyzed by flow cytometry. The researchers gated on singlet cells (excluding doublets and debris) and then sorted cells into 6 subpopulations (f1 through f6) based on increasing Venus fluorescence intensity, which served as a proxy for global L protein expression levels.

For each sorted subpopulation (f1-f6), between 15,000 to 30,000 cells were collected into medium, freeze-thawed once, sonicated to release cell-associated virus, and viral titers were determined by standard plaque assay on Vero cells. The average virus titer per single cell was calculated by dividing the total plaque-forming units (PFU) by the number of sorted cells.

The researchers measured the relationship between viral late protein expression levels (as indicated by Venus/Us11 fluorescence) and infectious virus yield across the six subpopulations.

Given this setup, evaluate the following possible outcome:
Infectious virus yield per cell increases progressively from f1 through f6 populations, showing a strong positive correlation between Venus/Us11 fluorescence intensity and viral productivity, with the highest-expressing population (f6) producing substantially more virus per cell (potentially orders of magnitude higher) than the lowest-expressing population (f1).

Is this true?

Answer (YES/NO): NO